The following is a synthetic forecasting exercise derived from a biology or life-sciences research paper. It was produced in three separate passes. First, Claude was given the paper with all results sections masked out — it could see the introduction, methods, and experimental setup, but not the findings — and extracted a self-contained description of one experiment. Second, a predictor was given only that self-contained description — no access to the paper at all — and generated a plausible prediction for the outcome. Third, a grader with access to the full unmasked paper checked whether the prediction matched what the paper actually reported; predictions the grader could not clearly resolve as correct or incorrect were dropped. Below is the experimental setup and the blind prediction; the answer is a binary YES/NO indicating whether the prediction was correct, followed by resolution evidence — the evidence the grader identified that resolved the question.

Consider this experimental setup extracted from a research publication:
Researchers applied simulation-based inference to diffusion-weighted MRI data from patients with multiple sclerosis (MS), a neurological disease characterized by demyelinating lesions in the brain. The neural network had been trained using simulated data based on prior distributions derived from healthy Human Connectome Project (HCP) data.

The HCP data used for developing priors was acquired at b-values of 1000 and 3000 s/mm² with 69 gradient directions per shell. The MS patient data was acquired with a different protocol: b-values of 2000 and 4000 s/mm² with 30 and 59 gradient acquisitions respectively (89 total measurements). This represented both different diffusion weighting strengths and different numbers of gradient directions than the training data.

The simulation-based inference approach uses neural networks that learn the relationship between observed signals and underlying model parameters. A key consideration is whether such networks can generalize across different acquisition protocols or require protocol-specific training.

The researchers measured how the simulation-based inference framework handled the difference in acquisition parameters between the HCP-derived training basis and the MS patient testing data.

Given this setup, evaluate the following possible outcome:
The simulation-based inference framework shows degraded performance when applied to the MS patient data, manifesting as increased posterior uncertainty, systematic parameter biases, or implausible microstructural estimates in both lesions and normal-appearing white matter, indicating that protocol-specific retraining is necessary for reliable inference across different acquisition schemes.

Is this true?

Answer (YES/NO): NO